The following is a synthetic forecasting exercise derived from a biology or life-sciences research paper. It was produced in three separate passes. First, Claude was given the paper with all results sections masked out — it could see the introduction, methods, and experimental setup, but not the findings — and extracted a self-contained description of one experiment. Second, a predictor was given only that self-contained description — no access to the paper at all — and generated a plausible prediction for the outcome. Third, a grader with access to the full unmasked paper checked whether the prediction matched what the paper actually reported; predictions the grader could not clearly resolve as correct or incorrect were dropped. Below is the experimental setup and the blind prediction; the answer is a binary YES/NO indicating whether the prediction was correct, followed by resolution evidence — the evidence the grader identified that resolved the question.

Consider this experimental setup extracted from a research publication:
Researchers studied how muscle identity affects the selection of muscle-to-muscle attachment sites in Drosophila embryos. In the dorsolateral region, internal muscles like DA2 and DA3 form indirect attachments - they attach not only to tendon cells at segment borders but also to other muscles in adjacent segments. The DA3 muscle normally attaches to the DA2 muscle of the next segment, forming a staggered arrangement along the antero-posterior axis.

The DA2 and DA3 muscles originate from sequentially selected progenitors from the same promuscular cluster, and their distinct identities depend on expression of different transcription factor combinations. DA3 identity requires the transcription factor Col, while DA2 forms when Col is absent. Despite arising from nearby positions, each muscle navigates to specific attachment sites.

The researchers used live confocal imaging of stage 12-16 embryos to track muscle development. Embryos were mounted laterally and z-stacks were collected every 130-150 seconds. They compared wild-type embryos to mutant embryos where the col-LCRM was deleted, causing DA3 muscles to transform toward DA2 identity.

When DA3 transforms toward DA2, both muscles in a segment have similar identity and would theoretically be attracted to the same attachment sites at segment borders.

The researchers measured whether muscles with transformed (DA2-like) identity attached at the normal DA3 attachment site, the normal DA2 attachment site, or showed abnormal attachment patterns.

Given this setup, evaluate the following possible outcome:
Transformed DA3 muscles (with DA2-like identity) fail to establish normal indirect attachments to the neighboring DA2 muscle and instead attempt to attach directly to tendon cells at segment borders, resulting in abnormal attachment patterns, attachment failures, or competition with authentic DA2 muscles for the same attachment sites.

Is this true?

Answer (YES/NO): NO